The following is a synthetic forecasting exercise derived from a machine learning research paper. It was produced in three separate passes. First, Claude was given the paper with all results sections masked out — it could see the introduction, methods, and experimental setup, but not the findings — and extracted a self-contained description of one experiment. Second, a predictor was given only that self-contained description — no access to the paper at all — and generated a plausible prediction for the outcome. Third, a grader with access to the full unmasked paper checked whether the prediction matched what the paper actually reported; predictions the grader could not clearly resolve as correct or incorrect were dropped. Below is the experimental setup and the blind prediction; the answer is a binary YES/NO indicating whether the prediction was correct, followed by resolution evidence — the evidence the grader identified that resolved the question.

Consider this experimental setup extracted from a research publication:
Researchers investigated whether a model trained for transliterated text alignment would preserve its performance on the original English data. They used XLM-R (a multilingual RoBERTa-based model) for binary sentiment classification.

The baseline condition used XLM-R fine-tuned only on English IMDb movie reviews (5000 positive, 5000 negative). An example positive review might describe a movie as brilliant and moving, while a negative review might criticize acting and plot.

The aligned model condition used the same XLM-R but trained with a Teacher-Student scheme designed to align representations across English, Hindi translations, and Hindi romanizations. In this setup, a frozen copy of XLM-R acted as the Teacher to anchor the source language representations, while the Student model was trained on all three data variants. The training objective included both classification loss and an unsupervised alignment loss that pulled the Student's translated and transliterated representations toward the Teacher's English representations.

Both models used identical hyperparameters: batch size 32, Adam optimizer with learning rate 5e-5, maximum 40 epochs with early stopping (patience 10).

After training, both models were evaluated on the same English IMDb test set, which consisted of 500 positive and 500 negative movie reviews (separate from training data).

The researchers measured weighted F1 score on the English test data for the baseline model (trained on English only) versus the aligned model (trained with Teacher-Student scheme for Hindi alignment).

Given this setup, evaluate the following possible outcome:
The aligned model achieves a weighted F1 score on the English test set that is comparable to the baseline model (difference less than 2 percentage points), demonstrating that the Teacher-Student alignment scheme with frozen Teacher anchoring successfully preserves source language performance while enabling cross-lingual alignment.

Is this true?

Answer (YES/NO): YES